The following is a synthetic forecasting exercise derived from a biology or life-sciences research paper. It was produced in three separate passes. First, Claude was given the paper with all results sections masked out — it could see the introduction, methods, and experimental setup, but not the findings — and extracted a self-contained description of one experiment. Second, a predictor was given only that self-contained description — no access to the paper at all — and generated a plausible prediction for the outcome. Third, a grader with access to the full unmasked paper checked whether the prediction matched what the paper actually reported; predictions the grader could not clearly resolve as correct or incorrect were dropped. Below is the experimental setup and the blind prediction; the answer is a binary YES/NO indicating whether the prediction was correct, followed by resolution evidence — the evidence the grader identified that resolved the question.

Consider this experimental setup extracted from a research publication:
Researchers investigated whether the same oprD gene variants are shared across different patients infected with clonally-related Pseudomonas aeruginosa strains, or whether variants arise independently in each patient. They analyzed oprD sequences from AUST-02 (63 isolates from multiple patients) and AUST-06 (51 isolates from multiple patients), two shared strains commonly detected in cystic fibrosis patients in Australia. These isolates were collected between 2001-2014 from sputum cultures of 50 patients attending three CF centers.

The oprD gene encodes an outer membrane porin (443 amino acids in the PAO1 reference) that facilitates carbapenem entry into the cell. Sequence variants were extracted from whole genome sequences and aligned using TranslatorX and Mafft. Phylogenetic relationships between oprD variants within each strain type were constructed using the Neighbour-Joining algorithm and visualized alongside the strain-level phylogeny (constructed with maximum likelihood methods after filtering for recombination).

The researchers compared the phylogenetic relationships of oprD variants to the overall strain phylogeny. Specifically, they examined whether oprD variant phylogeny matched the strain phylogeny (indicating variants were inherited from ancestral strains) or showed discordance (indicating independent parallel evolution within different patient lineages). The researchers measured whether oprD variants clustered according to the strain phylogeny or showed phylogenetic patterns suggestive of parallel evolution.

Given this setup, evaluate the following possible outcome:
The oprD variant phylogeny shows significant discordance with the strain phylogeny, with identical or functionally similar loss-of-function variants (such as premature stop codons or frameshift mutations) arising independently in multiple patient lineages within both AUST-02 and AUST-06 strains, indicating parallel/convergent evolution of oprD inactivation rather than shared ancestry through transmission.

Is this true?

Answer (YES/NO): NO